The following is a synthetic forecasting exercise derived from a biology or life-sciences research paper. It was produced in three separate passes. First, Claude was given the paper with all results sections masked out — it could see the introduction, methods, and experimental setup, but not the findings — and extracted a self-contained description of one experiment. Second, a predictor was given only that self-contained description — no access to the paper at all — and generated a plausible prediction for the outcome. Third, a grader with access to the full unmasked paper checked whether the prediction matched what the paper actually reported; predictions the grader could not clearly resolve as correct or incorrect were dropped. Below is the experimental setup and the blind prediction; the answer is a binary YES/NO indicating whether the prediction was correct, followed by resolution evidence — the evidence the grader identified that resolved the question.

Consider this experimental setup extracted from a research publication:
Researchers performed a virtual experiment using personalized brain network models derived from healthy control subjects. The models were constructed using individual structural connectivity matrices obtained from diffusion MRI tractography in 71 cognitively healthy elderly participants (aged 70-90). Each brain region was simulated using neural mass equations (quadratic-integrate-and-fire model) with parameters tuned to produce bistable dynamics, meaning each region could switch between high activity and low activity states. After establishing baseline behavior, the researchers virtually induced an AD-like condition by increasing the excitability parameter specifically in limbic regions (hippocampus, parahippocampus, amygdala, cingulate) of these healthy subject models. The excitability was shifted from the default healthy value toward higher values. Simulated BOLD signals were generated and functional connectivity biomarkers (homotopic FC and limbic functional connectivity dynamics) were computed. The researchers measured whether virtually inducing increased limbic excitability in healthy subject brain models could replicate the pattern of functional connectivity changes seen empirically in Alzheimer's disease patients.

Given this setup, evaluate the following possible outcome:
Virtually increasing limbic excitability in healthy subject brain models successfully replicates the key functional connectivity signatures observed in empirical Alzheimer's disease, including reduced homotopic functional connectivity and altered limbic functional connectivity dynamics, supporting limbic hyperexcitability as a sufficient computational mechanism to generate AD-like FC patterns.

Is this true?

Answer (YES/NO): YES